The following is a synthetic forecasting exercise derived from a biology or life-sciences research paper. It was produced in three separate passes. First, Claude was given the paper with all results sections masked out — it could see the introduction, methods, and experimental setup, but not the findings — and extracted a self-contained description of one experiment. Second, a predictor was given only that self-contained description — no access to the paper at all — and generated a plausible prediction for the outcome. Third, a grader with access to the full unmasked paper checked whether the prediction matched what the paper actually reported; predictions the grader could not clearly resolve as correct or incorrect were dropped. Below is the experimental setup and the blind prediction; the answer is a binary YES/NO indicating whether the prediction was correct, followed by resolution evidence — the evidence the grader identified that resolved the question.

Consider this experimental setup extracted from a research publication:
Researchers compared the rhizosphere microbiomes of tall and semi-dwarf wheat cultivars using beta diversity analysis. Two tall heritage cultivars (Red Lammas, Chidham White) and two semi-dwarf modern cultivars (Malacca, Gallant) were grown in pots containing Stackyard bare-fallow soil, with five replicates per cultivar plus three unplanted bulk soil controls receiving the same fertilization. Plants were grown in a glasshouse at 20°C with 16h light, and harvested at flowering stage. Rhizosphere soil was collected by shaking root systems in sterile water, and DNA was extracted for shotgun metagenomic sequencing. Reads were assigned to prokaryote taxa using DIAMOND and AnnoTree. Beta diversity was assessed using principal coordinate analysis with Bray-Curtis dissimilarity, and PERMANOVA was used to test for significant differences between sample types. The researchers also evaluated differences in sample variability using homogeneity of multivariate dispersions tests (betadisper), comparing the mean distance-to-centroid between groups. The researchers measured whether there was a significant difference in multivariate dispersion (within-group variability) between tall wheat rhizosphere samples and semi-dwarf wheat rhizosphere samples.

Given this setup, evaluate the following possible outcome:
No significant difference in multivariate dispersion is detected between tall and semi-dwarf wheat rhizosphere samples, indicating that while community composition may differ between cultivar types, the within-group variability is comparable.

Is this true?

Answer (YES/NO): NO